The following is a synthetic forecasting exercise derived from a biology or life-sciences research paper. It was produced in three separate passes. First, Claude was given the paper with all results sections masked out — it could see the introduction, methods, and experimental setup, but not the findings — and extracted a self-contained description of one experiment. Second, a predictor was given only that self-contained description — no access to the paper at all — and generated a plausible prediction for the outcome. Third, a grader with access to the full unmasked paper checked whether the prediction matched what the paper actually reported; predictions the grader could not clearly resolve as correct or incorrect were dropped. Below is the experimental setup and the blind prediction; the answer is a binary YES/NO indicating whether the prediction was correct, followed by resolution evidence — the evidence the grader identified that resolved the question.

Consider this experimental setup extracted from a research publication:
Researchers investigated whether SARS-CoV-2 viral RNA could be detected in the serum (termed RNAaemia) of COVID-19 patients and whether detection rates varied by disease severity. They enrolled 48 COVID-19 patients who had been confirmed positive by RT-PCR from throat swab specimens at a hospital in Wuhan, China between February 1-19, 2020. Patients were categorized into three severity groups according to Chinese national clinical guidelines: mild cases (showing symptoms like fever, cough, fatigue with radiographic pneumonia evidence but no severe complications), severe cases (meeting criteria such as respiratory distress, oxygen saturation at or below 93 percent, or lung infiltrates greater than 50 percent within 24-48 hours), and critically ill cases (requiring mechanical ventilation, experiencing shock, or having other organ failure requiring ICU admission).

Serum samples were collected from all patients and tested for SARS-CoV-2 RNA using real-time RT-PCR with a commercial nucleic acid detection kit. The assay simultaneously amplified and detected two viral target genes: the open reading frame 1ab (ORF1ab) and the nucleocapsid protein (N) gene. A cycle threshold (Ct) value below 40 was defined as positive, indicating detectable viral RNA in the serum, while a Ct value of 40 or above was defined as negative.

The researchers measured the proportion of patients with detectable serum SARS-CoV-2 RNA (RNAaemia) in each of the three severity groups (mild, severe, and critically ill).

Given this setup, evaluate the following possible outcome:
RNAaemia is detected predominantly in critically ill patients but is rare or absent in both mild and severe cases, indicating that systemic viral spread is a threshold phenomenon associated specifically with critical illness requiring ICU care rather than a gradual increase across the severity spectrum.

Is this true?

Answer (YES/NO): YES